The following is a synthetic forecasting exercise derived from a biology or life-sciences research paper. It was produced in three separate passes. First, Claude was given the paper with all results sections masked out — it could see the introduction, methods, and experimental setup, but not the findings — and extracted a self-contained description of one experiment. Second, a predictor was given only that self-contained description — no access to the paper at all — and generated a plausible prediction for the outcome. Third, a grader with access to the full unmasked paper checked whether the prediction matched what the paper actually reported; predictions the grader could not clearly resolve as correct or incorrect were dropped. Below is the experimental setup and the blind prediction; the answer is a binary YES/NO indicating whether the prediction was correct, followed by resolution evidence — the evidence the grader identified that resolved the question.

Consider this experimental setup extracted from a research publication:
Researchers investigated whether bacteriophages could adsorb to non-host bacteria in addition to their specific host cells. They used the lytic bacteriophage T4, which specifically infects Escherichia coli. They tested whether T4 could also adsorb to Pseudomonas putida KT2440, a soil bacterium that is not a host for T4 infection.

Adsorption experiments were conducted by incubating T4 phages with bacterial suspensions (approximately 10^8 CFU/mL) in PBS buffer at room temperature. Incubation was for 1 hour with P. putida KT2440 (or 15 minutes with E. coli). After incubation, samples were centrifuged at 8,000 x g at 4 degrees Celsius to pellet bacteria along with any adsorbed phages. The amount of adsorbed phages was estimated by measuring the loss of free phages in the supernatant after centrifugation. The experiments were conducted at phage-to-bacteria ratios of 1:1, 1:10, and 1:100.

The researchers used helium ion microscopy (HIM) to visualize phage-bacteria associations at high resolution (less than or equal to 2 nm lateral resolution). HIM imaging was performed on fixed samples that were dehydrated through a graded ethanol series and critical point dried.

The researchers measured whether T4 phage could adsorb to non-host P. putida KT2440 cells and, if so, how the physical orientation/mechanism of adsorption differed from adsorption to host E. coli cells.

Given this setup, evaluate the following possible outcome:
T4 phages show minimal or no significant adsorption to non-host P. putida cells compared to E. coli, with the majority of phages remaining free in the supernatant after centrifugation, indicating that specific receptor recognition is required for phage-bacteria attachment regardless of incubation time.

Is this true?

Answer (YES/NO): NO